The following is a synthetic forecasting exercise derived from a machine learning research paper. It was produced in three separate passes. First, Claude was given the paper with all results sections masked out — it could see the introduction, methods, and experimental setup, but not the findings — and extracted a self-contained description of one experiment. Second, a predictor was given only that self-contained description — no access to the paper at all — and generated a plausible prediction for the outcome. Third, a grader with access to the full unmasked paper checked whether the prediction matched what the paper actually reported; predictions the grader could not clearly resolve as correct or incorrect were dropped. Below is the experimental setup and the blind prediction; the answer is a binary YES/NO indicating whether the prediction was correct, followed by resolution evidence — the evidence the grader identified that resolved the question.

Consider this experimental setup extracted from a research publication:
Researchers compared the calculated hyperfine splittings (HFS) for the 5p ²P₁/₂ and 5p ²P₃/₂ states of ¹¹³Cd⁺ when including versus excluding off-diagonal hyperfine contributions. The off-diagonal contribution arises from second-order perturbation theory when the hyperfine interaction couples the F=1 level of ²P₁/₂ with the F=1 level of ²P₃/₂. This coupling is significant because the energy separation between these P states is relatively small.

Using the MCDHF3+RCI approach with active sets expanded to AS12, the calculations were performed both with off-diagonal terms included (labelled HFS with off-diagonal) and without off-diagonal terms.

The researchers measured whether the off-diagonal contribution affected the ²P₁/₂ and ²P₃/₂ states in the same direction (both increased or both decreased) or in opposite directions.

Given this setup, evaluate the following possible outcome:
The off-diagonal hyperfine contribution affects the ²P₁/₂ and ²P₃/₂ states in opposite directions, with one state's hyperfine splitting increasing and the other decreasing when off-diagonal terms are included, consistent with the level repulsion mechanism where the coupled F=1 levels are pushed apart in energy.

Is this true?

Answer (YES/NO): YES